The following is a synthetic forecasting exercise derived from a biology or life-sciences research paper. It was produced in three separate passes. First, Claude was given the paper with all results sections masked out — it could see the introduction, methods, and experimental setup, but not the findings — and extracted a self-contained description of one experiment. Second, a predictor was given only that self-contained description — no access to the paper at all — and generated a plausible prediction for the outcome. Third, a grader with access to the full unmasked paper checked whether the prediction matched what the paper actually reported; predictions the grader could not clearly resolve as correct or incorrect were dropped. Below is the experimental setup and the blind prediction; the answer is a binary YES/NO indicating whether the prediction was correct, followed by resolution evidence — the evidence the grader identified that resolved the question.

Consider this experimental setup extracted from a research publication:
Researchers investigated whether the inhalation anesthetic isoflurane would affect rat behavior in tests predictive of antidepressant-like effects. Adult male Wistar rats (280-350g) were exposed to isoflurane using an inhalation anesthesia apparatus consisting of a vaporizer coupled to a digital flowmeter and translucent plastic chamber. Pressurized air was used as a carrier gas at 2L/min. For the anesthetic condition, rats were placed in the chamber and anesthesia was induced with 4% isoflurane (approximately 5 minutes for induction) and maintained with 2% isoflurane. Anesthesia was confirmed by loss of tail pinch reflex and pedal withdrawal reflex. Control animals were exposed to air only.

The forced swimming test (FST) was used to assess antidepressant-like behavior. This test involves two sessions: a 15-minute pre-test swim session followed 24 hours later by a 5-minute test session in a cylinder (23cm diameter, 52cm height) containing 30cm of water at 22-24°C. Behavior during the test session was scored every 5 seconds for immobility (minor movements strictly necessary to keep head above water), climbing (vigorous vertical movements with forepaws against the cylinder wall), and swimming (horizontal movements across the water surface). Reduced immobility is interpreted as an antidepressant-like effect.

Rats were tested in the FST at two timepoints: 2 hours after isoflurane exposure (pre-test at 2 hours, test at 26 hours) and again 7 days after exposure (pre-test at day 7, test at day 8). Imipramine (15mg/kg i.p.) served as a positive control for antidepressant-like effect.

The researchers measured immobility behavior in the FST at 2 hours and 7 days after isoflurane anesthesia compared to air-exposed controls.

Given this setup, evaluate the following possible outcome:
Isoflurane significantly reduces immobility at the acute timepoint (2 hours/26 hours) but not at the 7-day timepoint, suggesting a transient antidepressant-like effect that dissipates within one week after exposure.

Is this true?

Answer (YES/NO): NO